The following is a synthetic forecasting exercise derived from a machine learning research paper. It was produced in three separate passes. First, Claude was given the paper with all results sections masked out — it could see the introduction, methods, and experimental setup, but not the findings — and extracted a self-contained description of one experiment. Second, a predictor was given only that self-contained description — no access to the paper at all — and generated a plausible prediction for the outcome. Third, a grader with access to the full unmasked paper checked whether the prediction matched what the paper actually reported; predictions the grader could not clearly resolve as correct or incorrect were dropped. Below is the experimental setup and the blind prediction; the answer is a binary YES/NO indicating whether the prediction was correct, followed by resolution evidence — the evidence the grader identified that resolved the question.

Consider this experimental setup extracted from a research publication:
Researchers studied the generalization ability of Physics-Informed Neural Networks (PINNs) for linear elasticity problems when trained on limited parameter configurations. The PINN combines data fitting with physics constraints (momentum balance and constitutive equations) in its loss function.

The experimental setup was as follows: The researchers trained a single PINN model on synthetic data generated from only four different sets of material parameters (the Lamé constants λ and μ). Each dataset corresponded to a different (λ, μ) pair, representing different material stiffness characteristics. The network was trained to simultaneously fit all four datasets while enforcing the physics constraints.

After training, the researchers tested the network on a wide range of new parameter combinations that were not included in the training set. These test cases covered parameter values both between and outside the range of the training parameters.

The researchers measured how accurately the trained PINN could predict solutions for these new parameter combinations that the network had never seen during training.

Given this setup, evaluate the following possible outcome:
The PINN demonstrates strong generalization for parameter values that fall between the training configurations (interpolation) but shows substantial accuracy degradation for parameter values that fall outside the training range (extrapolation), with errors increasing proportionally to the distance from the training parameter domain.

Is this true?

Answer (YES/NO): NO